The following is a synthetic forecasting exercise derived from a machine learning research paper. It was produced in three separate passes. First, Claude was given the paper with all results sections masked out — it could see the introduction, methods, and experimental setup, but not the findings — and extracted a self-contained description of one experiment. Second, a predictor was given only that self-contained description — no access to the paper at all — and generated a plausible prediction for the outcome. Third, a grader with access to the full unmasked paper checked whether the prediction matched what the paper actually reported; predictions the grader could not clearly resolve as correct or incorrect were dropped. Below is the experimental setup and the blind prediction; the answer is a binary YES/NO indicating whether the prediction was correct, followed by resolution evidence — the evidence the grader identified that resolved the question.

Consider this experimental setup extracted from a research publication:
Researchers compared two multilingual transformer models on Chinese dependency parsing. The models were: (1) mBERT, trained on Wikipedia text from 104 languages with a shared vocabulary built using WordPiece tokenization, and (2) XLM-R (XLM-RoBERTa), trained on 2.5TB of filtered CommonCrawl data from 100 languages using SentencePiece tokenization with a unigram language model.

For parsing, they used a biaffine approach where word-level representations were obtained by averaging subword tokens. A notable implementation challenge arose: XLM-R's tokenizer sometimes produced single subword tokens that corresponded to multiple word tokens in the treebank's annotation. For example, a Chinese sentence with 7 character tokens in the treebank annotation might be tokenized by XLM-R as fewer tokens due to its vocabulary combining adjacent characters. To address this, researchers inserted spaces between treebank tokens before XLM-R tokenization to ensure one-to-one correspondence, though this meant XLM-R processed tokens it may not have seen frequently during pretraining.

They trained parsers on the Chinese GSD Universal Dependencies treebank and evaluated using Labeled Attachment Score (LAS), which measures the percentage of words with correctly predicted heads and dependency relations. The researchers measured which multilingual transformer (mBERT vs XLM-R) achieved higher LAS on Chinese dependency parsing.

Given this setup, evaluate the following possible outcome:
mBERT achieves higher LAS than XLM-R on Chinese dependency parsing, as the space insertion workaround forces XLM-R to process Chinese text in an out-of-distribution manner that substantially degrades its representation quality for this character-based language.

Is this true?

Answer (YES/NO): YES